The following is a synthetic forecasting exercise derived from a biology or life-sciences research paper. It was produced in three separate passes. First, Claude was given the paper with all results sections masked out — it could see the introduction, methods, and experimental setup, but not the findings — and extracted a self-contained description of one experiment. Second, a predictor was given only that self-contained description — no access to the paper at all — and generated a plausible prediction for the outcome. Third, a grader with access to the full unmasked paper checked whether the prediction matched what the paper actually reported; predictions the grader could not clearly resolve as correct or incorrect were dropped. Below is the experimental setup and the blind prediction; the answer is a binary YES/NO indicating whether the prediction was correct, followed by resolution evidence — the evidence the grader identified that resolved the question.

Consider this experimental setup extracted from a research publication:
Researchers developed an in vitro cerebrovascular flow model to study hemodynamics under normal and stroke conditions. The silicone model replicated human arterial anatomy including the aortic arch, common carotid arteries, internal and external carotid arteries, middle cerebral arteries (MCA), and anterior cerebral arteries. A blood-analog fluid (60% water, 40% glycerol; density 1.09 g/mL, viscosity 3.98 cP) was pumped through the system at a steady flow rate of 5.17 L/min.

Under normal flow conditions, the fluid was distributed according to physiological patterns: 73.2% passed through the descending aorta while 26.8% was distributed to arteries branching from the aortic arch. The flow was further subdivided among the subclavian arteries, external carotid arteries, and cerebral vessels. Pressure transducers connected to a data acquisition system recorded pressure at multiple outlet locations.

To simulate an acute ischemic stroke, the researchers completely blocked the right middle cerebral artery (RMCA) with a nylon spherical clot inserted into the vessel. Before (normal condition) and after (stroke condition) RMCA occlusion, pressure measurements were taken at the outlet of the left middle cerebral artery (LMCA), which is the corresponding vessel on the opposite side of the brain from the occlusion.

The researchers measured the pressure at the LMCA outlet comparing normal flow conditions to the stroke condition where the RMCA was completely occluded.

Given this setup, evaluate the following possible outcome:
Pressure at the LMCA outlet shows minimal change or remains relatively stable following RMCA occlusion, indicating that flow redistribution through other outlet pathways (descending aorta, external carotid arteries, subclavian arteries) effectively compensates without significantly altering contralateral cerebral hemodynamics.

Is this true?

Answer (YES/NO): NO